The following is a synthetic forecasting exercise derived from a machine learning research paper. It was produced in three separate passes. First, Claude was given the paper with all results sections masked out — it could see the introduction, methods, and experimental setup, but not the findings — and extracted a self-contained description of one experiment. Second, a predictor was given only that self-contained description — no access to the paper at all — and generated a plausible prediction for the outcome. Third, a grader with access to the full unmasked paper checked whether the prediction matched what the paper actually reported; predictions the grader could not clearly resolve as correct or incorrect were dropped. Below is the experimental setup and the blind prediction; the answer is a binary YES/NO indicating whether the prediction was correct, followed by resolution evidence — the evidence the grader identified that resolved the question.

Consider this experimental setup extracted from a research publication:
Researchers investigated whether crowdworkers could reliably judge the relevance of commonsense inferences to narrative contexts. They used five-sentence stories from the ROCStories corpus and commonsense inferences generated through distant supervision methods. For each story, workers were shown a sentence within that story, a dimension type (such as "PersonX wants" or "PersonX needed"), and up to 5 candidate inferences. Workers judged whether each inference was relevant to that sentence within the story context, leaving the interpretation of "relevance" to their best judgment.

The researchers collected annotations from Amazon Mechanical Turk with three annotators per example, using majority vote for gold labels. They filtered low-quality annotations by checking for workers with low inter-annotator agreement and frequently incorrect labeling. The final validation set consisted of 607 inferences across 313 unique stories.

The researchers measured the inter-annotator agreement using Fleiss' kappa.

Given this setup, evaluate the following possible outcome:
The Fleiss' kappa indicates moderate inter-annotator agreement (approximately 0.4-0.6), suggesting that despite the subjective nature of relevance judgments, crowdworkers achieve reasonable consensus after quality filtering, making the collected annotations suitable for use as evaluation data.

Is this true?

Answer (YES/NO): NO